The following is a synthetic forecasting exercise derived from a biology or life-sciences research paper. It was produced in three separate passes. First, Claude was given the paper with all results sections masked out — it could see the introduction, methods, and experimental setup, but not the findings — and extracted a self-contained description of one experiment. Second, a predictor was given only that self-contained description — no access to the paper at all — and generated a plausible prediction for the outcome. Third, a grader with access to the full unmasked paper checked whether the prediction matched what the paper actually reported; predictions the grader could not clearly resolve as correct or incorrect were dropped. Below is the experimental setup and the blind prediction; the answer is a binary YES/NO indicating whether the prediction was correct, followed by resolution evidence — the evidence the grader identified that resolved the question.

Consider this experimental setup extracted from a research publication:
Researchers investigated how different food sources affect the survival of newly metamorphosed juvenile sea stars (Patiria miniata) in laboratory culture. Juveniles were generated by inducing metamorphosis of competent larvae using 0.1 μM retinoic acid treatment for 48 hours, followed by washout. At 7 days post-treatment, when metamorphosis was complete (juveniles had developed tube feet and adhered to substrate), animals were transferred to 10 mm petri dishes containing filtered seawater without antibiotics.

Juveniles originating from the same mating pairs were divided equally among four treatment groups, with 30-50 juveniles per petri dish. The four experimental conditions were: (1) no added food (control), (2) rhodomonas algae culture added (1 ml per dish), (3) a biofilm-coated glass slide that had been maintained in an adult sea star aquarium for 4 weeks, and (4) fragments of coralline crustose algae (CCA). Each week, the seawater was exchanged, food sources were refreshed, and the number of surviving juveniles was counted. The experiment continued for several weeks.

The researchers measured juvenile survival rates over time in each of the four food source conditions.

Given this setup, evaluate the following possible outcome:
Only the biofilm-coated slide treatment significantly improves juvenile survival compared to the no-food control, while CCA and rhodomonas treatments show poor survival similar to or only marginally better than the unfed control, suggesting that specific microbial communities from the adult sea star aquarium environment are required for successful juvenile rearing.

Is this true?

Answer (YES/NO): NO